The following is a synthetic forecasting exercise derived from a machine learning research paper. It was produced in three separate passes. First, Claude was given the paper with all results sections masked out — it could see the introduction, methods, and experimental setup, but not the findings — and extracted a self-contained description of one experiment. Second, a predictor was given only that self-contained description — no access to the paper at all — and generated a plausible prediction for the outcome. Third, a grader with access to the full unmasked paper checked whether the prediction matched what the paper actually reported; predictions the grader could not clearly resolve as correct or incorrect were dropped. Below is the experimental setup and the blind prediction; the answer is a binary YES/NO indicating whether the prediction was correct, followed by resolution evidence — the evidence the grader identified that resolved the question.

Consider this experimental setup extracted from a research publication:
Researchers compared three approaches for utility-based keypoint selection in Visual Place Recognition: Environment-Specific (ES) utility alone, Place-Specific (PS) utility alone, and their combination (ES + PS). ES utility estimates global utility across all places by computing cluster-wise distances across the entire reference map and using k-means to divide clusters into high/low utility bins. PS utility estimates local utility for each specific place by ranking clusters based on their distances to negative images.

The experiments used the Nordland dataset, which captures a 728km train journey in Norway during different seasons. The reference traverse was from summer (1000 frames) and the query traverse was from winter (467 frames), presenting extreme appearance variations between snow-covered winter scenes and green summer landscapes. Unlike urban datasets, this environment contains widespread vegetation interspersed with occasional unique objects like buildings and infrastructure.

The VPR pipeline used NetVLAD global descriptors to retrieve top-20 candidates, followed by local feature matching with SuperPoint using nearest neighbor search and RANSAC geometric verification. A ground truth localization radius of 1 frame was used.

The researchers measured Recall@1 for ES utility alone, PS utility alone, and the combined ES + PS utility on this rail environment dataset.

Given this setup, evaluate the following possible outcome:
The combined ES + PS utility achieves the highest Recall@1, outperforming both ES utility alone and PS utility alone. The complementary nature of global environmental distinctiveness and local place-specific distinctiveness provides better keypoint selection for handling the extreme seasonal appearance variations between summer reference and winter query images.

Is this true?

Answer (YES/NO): NO